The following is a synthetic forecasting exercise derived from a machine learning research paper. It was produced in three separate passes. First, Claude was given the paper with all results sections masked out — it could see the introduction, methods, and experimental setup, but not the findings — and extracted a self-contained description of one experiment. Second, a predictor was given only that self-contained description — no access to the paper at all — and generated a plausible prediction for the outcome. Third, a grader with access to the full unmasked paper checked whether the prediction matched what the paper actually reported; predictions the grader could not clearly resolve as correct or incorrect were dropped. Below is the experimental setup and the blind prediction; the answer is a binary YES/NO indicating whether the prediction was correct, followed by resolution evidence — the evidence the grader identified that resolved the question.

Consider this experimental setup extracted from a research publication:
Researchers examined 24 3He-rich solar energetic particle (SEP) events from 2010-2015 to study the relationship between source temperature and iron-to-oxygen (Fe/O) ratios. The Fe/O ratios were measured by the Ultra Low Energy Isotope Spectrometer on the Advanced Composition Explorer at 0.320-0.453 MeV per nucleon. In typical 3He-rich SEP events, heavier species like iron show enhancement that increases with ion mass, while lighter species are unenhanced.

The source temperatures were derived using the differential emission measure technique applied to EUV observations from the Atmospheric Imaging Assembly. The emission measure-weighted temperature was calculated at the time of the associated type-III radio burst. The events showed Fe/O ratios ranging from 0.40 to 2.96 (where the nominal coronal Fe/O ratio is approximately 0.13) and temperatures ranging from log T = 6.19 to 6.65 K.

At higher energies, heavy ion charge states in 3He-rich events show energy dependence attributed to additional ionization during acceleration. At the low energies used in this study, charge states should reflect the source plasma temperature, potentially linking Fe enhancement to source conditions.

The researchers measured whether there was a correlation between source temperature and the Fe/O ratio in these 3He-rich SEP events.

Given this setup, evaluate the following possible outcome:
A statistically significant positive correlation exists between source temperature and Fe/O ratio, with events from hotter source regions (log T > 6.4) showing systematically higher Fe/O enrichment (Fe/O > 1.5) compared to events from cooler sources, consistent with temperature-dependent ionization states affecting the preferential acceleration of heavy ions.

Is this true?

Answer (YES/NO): NO